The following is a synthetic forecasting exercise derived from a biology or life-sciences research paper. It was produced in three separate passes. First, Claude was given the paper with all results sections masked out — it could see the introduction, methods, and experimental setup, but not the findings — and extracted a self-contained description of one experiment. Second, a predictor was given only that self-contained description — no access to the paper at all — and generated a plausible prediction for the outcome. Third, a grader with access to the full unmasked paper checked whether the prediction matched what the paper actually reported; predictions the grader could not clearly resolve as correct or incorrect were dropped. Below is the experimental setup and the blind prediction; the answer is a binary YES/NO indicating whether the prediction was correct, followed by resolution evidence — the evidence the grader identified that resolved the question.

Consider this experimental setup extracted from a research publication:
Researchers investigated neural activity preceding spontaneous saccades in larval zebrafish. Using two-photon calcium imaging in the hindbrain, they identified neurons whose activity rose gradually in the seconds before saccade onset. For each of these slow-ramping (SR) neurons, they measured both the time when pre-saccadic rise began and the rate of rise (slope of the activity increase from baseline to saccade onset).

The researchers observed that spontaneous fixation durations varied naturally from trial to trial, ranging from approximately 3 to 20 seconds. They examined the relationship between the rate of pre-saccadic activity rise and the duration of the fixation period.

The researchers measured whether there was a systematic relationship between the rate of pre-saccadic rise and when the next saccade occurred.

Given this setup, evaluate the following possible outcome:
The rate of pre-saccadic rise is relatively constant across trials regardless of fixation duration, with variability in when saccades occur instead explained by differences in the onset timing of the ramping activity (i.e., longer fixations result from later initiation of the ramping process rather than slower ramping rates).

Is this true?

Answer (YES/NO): NO